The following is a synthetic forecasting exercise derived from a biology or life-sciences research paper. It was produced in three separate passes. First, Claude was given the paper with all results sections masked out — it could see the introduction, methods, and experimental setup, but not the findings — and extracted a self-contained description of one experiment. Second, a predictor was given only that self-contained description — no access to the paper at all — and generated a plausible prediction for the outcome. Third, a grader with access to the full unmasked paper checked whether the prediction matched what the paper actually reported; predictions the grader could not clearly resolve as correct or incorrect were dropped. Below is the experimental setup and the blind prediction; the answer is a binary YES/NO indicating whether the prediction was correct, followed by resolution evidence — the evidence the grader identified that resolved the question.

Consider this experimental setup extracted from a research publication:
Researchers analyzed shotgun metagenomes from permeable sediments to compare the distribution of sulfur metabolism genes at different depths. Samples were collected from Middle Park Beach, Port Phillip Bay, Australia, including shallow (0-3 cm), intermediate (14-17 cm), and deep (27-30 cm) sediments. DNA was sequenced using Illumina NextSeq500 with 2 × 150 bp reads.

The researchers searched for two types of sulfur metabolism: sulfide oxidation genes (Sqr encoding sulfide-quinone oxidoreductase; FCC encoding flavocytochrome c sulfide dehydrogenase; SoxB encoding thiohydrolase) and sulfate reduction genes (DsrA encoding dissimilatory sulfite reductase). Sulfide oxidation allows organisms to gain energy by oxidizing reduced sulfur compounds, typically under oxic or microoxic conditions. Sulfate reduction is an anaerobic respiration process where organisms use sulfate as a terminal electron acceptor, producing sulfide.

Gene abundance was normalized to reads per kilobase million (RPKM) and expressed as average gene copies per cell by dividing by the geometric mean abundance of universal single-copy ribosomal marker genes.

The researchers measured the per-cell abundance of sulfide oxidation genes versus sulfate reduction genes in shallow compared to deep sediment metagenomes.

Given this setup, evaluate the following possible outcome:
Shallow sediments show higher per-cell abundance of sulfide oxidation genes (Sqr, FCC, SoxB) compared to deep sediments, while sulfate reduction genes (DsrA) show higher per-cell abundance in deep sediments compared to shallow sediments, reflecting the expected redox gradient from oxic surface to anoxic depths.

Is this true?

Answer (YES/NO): NO